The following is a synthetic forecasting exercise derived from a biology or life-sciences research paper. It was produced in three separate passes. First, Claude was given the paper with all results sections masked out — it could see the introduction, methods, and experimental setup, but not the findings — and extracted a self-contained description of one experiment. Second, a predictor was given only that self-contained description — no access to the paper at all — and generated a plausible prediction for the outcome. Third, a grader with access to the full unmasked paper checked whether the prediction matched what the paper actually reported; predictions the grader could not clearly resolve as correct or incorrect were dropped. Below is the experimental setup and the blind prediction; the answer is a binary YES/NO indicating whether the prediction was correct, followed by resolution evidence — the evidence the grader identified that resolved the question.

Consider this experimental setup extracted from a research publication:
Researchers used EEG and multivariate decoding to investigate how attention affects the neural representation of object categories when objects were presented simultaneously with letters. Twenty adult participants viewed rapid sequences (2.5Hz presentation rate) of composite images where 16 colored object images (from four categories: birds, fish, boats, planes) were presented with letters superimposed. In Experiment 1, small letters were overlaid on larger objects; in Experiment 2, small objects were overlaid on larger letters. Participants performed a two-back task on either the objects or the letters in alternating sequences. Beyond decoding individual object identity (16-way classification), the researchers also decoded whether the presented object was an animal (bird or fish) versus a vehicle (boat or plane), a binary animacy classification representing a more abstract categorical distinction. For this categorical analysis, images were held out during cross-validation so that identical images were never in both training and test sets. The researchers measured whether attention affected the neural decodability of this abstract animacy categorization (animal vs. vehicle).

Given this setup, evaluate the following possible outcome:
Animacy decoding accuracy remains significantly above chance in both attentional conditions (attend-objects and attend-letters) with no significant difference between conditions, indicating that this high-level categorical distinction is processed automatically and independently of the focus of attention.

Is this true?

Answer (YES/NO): NO